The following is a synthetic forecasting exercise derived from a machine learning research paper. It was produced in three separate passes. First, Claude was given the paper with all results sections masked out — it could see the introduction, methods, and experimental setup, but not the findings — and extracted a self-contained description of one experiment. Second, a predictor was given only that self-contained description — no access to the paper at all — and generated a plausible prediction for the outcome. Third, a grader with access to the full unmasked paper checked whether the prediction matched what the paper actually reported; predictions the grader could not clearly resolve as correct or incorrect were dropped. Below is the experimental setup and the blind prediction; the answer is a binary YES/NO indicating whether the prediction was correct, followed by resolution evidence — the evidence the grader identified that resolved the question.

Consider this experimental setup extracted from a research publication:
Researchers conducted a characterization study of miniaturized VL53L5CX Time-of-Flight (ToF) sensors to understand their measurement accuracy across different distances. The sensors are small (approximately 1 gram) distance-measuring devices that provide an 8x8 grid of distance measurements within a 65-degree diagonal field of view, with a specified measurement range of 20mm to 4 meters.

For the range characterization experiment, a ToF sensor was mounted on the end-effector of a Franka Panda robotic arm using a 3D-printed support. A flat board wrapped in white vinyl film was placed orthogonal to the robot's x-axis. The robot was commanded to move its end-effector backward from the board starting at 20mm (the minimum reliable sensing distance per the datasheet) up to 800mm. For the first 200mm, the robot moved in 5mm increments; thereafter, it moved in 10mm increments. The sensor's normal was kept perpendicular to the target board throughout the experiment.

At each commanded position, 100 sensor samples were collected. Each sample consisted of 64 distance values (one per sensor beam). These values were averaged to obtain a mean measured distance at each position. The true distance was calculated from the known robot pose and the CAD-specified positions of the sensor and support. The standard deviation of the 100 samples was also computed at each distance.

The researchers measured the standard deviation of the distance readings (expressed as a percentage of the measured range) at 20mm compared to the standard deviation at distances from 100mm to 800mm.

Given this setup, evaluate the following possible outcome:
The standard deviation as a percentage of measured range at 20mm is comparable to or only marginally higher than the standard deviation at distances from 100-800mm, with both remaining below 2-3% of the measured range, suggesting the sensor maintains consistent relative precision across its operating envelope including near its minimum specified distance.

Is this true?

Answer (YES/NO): NO